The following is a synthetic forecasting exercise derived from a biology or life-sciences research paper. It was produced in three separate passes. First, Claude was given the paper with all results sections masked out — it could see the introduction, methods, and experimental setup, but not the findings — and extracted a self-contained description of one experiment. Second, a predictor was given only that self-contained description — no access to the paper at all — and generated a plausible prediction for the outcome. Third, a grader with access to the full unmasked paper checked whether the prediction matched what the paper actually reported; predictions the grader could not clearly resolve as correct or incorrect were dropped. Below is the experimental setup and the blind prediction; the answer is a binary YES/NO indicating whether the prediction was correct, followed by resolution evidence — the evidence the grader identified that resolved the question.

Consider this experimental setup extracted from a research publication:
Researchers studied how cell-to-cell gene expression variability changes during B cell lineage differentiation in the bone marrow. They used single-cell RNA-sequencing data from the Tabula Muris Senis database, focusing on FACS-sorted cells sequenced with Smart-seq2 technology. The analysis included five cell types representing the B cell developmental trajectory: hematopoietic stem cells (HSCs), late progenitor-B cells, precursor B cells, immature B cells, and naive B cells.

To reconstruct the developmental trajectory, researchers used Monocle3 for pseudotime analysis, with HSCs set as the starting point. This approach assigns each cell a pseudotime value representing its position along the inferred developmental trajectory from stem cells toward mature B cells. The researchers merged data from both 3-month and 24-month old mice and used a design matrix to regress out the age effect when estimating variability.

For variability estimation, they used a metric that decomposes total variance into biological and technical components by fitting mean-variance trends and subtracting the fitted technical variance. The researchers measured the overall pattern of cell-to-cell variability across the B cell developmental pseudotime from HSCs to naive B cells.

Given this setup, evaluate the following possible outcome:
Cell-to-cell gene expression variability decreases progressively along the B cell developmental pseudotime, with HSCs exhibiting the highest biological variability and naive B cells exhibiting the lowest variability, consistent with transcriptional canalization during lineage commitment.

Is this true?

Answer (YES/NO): NO